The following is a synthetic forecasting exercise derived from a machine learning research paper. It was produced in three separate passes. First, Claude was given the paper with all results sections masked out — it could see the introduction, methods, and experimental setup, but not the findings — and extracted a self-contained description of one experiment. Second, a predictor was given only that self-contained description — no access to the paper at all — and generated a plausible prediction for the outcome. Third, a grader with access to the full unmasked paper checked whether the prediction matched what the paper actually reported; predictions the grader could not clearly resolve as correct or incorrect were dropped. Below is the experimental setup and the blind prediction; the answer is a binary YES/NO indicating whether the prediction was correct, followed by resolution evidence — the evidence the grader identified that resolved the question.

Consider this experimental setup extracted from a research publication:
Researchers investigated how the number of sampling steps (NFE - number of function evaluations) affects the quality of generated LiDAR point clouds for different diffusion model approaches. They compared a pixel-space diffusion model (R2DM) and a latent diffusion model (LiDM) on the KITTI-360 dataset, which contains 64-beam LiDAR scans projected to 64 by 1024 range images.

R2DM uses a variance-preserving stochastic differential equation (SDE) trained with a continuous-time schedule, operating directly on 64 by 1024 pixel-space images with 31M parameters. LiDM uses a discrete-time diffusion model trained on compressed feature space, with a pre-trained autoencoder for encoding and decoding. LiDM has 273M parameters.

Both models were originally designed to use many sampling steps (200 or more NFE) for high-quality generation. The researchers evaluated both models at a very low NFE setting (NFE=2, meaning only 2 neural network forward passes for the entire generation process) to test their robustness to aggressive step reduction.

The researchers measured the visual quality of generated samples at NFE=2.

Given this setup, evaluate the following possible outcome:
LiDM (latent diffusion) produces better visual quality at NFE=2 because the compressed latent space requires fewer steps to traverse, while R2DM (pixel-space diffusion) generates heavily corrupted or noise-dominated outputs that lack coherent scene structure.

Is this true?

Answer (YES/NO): NO